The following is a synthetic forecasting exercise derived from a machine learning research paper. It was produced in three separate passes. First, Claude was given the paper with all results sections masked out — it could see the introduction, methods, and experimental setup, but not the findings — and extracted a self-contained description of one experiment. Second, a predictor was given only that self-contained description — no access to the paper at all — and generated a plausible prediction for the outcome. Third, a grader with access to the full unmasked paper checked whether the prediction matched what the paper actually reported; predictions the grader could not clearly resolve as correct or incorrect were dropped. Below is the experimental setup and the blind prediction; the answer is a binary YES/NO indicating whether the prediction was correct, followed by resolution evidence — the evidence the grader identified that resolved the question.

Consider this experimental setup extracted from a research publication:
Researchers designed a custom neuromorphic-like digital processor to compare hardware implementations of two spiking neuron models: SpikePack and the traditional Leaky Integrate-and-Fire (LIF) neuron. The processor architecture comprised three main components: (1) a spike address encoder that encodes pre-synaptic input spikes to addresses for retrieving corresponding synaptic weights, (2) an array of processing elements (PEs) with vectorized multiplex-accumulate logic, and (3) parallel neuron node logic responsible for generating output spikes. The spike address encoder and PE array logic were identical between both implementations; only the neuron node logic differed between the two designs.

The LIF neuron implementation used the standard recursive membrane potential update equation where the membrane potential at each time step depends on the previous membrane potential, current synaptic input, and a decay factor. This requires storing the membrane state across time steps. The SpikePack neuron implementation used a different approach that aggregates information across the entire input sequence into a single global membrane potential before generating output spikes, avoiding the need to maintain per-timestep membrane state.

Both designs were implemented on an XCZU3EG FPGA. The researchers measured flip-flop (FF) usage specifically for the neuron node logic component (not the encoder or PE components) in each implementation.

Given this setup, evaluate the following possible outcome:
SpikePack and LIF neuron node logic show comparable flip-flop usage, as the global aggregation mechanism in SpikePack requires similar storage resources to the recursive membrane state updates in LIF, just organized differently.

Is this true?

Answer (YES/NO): NO